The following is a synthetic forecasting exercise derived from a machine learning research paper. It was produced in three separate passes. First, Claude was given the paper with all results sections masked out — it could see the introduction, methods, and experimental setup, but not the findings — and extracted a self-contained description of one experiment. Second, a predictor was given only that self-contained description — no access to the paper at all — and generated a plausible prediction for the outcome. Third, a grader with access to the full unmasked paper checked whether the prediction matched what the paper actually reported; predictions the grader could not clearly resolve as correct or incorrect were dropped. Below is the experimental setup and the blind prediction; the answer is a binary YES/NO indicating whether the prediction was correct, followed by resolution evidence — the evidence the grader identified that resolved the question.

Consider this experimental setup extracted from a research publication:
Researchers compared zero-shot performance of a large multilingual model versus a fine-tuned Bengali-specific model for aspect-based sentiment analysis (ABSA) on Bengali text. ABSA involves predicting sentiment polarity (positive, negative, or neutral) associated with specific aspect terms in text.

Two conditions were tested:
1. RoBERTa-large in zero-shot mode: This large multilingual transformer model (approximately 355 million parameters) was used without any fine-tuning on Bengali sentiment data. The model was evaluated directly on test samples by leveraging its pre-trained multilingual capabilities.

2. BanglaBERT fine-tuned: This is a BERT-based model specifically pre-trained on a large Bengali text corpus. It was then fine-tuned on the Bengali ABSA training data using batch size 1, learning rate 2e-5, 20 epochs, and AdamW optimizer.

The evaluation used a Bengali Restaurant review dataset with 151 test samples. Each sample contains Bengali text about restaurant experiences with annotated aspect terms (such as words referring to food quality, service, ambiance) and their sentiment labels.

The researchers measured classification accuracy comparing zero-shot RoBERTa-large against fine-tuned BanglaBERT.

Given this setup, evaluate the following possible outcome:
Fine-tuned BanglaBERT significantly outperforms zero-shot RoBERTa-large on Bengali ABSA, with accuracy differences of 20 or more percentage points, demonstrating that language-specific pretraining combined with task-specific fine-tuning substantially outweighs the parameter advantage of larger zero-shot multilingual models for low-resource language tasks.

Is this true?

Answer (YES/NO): NO